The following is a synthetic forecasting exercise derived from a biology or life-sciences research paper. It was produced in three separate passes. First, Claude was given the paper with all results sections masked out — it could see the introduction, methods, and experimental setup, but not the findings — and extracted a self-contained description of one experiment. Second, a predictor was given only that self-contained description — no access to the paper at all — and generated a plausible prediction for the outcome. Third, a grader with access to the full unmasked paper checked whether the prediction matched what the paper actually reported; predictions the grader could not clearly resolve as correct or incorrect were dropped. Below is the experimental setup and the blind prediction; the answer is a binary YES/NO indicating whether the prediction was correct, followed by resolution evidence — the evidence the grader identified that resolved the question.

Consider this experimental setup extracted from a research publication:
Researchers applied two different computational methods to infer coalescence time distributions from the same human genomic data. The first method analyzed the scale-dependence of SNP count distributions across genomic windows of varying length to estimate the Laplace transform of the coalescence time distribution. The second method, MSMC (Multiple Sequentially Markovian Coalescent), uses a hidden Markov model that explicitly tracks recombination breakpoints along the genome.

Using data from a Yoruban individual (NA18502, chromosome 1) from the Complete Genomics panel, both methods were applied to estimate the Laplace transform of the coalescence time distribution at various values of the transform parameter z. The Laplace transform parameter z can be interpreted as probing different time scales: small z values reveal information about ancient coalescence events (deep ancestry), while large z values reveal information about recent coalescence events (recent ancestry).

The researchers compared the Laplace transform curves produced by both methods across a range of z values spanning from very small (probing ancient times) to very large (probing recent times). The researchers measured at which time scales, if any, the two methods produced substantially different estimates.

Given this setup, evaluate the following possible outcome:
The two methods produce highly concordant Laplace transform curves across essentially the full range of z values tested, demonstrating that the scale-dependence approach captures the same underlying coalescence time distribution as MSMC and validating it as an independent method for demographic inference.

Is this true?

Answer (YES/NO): YES